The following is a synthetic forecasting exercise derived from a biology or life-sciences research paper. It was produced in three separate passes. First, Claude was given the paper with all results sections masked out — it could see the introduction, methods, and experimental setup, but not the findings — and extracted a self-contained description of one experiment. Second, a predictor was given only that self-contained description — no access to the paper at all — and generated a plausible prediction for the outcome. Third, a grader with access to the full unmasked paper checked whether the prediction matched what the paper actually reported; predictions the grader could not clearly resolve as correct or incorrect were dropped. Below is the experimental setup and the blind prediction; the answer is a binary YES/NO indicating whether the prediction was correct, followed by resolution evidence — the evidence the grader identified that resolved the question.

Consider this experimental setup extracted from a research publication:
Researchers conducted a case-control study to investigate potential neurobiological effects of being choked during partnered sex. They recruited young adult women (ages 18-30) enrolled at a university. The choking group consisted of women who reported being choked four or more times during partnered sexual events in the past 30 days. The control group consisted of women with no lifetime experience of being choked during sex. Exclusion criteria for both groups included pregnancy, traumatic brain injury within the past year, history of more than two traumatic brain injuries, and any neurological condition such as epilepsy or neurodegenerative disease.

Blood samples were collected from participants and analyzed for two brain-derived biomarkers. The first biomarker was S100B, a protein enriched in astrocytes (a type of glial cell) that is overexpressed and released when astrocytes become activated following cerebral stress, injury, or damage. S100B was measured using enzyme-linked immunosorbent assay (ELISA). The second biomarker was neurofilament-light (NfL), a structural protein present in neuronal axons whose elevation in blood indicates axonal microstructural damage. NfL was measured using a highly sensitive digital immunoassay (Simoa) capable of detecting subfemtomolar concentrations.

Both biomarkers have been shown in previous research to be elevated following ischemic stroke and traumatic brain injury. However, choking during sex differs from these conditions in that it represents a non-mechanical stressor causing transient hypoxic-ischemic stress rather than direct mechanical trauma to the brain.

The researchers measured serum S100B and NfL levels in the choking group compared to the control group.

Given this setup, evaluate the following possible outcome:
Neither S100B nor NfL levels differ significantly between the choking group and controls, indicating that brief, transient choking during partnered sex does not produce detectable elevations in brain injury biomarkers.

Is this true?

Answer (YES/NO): NO